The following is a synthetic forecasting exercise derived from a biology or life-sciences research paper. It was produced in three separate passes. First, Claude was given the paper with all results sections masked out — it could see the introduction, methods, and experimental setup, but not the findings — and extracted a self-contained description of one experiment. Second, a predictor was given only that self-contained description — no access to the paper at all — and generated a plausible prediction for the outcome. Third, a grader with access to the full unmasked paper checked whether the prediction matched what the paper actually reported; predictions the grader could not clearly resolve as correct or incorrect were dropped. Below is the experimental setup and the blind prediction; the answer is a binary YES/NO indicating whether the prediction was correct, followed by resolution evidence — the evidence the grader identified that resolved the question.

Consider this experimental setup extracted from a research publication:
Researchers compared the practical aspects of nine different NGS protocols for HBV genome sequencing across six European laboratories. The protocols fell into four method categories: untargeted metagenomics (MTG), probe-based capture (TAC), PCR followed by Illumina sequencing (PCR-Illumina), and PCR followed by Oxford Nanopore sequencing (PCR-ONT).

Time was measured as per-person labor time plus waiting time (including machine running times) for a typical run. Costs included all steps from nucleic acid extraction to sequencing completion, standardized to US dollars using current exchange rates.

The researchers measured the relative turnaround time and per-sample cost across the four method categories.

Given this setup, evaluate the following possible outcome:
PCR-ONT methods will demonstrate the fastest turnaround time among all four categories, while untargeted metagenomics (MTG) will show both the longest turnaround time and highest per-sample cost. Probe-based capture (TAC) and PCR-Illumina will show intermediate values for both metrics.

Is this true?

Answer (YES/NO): NO